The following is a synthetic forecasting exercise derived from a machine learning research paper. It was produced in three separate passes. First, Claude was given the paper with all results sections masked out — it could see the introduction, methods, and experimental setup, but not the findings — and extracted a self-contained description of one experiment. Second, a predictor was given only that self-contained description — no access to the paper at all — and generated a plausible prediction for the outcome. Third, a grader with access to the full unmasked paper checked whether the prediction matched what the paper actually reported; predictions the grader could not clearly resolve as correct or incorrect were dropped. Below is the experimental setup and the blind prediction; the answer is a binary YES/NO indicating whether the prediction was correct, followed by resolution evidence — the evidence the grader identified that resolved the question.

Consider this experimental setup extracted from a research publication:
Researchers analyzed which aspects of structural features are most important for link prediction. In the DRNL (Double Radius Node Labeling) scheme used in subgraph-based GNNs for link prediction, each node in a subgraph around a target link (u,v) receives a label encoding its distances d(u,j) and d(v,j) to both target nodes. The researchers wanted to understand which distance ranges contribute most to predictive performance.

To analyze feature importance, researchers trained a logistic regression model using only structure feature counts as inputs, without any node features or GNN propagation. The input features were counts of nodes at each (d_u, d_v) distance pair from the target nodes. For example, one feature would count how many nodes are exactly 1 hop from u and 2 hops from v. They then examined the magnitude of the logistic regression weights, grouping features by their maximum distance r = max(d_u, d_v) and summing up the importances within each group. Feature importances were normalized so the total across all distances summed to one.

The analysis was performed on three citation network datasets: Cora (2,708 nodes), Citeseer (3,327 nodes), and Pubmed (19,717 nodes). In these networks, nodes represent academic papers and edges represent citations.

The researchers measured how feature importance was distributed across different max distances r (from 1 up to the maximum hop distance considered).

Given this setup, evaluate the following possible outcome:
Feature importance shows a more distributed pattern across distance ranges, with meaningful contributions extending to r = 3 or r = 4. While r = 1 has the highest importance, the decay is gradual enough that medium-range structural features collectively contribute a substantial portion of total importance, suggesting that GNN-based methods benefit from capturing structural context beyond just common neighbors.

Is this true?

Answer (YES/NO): NO